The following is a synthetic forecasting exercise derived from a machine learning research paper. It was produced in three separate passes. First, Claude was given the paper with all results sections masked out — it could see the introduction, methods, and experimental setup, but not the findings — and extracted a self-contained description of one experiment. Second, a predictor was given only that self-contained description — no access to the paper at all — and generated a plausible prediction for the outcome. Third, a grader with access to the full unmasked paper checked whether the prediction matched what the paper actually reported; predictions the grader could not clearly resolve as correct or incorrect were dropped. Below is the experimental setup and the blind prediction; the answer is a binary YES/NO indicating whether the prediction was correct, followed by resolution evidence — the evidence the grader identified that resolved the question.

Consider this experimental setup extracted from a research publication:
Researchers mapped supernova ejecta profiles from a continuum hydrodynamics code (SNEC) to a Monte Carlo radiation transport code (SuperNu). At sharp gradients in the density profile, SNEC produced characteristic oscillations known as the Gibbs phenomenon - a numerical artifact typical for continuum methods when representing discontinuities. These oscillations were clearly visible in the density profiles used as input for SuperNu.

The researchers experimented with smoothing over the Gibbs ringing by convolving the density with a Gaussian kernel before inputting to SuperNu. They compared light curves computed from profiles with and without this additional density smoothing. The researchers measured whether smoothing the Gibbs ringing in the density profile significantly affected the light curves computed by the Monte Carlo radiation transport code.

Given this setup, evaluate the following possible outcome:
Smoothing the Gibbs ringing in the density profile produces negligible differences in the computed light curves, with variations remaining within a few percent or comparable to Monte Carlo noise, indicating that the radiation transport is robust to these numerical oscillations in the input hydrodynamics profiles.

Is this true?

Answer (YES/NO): YES